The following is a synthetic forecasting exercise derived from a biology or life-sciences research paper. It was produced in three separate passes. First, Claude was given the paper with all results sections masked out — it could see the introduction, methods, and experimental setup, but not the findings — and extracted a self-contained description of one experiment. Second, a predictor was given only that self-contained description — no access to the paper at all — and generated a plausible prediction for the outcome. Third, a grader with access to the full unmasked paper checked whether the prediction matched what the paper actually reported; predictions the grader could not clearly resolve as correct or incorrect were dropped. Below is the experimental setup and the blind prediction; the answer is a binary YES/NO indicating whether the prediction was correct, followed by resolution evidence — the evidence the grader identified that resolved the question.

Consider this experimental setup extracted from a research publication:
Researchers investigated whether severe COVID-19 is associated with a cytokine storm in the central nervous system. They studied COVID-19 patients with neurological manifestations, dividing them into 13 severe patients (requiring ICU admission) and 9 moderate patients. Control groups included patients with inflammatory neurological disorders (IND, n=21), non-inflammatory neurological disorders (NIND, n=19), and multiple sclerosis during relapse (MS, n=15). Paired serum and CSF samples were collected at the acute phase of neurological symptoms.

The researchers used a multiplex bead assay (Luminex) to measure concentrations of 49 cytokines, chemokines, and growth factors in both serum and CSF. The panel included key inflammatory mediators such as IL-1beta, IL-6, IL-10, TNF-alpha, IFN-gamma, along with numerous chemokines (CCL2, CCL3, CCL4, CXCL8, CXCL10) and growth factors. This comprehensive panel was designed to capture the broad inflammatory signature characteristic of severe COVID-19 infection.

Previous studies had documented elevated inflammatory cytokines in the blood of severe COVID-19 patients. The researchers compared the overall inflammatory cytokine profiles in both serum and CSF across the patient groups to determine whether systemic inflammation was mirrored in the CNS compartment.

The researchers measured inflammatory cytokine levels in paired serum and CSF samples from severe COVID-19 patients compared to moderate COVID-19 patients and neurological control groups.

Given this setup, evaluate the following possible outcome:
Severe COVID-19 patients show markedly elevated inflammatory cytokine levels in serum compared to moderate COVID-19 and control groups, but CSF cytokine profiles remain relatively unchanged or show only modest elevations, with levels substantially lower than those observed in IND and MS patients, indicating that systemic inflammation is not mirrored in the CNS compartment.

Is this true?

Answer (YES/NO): NO